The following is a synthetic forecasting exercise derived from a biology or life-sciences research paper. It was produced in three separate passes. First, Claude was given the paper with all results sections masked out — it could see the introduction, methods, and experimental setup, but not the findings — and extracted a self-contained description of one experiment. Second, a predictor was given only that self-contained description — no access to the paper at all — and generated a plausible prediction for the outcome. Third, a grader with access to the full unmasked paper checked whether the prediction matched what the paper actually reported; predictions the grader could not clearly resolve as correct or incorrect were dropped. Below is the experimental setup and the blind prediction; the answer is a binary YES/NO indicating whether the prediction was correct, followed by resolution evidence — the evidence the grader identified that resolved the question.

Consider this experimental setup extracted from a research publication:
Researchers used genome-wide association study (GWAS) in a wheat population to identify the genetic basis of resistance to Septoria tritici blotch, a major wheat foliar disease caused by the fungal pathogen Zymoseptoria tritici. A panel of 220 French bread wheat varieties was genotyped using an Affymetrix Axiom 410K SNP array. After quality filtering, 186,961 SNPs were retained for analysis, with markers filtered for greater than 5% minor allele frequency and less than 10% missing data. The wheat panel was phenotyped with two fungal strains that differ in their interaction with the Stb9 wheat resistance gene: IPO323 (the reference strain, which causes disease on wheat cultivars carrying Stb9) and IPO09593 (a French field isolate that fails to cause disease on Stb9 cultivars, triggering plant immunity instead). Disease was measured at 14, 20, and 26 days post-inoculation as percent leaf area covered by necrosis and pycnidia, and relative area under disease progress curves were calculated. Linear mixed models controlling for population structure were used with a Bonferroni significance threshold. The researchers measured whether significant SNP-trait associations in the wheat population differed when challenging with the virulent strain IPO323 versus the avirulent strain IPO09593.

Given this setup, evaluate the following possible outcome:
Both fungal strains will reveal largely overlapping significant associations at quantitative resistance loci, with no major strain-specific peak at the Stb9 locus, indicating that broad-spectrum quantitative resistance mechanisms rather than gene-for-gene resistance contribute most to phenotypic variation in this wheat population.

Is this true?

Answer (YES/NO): NO